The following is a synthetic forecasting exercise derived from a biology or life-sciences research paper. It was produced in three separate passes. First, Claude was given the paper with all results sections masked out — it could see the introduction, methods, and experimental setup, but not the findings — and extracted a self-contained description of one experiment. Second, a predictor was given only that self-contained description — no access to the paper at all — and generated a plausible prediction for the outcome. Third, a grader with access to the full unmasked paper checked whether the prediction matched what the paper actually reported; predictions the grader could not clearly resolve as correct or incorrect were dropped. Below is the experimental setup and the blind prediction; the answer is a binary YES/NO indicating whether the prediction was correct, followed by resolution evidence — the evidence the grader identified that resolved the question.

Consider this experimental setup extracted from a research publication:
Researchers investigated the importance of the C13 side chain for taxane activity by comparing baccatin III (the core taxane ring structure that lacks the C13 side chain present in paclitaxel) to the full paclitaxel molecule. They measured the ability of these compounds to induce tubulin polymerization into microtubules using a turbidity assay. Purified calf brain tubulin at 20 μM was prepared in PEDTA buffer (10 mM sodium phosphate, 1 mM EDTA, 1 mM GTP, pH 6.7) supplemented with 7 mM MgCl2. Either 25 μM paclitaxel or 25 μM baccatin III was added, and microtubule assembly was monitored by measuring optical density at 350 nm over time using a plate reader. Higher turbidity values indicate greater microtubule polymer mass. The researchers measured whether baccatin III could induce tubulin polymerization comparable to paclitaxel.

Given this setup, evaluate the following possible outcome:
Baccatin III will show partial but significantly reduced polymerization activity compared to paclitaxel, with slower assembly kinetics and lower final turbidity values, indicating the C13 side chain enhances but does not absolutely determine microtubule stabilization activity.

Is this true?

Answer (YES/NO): NO